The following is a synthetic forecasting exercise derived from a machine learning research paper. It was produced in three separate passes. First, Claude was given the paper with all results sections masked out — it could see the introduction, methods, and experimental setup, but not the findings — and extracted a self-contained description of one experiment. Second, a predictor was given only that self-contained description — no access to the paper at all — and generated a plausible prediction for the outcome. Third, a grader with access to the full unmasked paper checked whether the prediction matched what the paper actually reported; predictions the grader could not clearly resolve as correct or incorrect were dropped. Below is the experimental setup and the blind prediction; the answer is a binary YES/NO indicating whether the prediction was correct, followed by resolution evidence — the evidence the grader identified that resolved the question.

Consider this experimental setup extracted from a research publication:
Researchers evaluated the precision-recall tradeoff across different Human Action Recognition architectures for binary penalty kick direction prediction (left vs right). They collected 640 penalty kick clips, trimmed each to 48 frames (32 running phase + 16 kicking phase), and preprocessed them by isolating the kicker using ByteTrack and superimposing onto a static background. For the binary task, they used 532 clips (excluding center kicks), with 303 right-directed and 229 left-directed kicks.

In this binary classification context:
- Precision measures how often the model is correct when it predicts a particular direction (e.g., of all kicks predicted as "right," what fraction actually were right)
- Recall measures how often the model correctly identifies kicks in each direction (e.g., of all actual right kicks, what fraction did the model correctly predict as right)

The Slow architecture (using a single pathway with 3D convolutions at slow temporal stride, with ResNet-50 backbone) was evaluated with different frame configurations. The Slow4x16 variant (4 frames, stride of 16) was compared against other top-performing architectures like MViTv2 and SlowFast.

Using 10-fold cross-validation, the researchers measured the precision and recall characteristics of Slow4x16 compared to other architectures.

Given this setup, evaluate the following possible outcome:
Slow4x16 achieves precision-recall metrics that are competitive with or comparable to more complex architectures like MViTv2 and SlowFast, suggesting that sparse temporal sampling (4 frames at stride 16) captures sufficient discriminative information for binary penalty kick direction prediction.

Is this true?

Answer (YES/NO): YES